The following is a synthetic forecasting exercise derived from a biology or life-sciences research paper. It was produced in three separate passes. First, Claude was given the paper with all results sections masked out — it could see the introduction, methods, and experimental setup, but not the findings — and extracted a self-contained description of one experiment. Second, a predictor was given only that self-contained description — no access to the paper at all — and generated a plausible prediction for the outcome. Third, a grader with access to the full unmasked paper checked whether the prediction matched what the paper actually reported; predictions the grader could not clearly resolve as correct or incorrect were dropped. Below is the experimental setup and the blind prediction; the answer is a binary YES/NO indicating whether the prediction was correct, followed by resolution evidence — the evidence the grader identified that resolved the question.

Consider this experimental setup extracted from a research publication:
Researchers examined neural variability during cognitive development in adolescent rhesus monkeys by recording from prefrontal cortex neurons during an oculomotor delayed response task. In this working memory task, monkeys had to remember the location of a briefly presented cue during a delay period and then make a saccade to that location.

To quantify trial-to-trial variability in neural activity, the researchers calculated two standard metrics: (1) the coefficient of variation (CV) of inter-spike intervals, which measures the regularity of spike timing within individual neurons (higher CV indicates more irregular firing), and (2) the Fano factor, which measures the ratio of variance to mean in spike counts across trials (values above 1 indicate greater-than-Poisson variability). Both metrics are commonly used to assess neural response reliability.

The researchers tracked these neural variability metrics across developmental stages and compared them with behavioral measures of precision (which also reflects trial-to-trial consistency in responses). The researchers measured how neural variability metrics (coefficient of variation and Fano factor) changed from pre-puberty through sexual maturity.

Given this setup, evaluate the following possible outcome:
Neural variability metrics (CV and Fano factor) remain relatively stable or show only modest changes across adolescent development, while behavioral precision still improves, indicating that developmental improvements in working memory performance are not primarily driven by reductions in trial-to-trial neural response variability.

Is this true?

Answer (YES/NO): NO